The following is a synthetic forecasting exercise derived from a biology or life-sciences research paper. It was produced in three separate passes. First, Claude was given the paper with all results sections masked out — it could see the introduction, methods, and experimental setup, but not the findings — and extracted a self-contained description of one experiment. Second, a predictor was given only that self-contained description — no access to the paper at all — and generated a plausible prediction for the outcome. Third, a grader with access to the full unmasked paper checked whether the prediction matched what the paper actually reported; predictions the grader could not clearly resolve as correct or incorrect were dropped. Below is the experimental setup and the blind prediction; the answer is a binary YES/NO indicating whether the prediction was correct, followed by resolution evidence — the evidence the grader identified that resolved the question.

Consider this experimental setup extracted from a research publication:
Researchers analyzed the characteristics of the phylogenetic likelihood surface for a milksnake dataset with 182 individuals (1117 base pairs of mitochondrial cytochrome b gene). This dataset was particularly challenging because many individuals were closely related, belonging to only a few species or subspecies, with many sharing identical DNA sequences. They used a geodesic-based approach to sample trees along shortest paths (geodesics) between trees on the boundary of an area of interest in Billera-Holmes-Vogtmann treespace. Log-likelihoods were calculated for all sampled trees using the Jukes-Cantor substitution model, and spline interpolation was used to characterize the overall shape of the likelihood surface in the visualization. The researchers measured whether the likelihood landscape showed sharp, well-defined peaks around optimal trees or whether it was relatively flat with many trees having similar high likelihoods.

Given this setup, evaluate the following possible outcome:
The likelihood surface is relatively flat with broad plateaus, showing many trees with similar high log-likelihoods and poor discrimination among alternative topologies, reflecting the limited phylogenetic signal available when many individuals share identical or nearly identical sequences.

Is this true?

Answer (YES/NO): YES